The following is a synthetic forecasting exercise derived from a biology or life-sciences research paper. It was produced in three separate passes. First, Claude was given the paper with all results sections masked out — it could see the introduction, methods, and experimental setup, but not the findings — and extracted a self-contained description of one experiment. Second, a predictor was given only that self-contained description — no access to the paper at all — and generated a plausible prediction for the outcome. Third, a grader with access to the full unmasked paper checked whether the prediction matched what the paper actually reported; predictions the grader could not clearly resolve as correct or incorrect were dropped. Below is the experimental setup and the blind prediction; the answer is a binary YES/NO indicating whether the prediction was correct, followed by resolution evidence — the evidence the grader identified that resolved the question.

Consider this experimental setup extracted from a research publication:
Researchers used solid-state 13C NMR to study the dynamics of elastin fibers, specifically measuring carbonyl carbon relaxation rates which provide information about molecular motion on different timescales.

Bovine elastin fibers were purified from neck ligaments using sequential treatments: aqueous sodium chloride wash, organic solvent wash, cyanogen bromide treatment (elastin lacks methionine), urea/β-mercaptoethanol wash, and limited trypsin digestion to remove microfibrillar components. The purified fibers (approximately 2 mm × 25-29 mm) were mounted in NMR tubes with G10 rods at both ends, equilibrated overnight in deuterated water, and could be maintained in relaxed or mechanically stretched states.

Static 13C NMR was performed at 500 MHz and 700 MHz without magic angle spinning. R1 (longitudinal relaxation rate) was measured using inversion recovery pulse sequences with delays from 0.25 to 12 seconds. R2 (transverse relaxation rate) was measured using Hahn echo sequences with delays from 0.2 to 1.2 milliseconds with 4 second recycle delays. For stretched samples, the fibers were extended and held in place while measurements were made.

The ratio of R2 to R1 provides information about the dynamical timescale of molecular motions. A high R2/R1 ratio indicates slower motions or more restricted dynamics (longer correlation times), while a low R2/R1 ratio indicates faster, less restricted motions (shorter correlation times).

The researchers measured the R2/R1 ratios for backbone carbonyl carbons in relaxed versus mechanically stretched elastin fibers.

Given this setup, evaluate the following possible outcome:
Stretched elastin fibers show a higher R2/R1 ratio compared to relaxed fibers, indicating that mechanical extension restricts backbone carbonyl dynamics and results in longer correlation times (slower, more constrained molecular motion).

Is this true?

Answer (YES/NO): NO